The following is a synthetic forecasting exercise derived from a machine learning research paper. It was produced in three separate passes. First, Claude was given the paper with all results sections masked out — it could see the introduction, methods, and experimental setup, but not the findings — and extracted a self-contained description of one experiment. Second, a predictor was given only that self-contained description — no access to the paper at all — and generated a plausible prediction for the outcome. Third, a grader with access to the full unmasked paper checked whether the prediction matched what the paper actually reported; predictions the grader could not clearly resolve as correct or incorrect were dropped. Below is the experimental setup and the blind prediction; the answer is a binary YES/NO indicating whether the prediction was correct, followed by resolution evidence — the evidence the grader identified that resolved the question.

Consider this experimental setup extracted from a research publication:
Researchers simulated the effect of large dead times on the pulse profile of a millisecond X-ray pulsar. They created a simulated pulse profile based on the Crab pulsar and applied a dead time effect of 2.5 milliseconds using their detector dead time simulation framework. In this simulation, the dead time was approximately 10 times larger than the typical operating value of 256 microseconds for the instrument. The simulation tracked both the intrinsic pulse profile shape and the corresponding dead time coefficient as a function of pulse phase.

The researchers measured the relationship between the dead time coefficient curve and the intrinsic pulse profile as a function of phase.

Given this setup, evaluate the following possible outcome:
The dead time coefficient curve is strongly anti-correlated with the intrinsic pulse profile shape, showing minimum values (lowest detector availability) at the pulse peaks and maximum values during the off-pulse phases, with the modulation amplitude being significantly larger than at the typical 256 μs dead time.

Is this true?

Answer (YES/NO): NO